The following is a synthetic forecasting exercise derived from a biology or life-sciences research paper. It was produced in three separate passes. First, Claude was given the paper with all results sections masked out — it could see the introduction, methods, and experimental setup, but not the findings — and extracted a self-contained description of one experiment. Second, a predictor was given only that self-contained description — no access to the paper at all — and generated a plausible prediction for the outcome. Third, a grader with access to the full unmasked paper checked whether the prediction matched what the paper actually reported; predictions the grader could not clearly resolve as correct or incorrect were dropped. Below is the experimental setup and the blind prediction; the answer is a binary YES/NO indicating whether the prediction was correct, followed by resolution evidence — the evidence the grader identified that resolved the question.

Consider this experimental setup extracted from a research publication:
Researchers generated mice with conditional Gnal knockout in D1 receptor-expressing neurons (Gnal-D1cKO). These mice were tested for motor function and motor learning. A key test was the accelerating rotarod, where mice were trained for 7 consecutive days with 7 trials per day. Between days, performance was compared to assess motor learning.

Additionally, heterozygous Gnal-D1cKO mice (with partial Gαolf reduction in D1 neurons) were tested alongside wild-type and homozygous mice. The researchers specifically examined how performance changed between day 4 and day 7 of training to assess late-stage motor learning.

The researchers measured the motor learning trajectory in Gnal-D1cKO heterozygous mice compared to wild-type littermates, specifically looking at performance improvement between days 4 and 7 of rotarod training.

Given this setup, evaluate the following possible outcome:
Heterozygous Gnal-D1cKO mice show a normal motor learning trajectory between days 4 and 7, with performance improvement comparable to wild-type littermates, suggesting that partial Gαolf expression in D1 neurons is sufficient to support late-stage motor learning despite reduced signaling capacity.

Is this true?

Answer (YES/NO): NO